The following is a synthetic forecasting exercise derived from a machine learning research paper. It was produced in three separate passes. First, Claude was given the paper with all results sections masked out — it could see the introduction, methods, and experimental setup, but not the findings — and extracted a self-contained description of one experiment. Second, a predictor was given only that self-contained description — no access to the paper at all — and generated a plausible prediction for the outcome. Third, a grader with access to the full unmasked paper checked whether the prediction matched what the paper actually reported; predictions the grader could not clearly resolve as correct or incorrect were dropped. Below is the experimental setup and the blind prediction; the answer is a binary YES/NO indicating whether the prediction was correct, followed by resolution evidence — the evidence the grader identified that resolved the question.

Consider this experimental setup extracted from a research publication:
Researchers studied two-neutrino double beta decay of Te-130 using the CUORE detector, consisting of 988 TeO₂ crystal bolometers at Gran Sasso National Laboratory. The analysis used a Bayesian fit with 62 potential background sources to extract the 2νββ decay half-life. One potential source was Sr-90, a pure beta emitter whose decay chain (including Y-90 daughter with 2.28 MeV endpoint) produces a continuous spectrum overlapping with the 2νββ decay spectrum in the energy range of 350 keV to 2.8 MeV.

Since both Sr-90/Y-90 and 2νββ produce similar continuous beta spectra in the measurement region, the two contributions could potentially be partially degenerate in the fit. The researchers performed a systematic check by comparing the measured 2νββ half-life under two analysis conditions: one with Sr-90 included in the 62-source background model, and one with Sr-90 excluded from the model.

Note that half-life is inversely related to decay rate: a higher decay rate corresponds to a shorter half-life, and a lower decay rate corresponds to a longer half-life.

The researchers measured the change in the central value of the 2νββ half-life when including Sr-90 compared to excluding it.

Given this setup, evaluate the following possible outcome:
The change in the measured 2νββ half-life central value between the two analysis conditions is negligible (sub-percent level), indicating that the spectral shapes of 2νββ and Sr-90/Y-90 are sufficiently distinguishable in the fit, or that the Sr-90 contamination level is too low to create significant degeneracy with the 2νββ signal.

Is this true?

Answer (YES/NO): YES